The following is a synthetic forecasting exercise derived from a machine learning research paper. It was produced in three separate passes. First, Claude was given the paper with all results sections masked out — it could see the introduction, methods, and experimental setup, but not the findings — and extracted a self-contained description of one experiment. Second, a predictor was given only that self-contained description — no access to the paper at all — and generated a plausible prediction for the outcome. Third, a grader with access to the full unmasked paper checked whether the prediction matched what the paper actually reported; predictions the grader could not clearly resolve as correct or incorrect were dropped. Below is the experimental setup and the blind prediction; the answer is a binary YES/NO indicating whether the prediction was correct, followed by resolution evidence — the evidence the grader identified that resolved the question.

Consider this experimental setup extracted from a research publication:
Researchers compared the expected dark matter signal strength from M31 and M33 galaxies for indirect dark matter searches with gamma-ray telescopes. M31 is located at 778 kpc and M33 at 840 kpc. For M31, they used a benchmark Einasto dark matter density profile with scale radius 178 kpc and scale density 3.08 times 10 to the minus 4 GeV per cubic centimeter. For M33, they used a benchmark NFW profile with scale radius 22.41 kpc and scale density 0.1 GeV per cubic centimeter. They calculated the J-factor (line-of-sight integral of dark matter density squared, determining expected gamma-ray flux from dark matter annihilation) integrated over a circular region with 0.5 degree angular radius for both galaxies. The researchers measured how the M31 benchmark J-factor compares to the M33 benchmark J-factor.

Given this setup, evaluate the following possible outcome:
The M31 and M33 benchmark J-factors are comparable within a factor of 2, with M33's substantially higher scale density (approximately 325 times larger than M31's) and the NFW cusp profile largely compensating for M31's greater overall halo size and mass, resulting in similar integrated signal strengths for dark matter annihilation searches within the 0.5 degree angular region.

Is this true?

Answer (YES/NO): NO